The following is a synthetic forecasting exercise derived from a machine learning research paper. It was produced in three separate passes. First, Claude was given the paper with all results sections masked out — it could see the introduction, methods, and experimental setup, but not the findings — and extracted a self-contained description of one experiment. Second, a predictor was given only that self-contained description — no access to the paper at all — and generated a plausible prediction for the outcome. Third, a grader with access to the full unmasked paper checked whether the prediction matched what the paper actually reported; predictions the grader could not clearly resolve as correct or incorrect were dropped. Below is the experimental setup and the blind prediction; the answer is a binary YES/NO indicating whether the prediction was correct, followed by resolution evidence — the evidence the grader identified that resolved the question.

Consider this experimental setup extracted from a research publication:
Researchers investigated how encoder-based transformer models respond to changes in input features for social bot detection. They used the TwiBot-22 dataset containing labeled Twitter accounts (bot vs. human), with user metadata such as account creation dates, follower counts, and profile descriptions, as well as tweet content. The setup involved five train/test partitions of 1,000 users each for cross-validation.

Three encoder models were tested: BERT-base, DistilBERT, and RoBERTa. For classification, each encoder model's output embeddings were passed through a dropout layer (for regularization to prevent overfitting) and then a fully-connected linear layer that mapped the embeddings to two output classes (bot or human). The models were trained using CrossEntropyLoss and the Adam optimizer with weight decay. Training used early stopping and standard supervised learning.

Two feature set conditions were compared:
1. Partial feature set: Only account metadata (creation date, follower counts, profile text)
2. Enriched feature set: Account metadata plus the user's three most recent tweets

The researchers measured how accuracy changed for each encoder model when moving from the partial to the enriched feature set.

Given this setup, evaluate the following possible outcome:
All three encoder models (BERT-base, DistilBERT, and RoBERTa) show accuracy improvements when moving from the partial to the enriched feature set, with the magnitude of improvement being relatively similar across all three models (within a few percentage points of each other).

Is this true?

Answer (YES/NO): NO